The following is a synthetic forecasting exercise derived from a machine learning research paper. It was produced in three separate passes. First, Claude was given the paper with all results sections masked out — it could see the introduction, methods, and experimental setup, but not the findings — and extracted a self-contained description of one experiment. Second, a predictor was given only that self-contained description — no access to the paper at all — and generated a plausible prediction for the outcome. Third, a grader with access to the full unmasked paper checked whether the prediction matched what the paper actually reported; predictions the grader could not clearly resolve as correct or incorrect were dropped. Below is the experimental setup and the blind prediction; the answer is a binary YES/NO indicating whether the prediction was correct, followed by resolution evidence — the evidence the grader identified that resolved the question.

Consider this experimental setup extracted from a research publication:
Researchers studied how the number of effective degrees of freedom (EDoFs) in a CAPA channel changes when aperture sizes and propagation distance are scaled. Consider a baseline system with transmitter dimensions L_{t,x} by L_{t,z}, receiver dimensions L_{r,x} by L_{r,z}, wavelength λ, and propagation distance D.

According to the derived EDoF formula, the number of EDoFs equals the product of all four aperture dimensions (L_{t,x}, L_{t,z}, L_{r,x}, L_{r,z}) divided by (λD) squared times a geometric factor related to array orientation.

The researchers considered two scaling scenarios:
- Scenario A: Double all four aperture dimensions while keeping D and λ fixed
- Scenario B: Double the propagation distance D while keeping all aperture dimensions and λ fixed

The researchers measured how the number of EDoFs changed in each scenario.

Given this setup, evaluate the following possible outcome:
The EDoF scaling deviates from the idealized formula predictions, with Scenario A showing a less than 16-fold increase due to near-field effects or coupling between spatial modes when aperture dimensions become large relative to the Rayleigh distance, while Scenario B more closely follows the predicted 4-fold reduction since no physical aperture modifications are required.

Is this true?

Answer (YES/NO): NO